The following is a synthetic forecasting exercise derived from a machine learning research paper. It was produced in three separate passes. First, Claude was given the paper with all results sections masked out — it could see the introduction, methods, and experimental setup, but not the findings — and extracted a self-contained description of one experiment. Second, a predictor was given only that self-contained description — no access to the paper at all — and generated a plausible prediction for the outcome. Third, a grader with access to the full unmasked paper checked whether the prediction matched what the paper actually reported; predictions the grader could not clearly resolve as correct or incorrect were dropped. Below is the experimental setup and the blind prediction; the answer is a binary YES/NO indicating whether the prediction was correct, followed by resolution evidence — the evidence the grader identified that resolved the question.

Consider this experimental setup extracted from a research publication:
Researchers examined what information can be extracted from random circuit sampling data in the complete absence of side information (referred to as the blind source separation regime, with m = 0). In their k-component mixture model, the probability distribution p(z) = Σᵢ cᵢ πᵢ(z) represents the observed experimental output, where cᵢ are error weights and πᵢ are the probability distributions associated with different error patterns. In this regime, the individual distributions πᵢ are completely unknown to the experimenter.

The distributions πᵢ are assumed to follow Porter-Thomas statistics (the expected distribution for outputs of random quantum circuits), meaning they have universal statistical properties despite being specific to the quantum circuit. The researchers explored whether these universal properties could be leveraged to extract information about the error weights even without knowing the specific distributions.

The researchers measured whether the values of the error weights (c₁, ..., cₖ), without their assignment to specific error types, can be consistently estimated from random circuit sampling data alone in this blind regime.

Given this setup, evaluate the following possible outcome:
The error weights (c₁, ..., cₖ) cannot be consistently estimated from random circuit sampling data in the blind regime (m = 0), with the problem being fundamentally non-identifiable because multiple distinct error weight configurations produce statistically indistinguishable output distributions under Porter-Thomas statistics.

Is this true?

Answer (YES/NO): NO